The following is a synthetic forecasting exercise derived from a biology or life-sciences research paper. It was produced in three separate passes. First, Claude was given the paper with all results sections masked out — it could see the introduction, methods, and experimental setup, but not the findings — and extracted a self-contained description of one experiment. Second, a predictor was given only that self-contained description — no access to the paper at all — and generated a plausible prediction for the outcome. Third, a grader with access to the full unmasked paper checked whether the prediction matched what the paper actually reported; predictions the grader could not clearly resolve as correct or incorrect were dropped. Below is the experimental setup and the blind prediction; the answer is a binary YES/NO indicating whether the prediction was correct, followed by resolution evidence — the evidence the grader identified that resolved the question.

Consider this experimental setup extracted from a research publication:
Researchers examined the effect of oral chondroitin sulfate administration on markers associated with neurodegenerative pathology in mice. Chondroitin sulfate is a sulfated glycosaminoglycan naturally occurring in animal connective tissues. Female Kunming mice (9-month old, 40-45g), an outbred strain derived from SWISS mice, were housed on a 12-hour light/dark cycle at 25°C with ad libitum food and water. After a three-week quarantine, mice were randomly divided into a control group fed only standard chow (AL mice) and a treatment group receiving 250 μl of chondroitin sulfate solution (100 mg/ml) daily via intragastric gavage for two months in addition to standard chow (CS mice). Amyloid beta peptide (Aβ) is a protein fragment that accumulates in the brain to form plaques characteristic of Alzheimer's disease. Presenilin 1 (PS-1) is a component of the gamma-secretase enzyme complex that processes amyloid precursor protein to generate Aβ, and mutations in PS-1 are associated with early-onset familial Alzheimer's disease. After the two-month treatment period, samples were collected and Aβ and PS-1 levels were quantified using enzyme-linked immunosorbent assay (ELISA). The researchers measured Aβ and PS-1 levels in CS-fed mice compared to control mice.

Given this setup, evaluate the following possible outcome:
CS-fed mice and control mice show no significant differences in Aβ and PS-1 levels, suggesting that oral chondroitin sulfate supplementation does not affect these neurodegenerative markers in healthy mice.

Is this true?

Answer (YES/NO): NO